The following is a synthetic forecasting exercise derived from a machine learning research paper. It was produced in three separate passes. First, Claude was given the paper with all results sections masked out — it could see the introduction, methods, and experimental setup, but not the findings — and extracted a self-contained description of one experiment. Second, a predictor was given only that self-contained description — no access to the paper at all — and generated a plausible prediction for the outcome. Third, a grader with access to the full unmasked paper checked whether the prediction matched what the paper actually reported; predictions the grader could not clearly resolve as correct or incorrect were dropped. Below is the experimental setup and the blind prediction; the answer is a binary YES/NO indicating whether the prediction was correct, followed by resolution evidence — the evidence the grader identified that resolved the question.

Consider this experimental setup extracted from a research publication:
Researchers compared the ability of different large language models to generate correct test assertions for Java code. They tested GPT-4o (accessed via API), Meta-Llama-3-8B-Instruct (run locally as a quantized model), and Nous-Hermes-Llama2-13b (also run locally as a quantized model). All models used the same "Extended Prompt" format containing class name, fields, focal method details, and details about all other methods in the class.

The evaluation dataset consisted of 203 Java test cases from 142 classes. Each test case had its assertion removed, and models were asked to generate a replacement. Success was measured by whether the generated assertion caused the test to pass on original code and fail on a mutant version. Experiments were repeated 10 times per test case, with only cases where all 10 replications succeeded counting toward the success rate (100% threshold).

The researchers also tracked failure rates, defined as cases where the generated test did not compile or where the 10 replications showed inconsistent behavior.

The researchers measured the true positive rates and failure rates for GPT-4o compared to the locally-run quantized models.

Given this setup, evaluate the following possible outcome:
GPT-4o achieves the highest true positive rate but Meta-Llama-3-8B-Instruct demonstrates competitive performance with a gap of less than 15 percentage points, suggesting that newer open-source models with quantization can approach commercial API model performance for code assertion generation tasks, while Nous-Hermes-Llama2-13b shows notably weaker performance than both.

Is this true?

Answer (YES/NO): NO